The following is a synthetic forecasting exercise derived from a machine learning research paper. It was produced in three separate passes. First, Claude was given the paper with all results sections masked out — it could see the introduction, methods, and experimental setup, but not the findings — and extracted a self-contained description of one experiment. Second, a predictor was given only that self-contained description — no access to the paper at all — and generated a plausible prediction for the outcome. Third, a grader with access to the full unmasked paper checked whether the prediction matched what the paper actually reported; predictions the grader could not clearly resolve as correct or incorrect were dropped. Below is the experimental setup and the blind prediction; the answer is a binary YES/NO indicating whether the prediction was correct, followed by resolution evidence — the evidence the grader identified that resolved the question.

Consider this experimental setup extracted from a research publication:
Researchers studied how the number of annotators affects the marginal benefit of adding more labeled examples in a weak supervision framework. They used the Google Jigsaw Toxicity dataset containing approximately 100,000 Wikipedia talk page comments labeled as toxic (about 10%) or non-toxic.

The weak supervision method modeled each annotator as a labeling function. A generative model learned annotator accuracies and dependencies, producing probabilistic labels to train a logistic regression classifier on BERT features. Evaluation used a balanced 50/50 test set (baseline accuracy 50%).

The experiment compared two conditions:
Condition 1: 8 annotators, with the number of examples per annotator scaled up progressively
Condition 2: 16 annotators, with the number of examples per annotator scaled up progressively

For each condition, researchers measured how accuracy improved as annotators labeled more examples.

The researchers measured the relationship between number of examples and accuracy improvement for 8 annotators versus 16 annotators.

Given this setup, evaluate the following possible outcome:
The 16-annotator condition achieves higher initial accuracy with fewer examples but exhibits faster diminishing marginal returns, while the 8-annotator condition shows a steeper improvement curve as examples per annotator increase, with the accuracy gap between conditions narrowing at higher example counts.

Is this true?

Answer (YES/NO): NO